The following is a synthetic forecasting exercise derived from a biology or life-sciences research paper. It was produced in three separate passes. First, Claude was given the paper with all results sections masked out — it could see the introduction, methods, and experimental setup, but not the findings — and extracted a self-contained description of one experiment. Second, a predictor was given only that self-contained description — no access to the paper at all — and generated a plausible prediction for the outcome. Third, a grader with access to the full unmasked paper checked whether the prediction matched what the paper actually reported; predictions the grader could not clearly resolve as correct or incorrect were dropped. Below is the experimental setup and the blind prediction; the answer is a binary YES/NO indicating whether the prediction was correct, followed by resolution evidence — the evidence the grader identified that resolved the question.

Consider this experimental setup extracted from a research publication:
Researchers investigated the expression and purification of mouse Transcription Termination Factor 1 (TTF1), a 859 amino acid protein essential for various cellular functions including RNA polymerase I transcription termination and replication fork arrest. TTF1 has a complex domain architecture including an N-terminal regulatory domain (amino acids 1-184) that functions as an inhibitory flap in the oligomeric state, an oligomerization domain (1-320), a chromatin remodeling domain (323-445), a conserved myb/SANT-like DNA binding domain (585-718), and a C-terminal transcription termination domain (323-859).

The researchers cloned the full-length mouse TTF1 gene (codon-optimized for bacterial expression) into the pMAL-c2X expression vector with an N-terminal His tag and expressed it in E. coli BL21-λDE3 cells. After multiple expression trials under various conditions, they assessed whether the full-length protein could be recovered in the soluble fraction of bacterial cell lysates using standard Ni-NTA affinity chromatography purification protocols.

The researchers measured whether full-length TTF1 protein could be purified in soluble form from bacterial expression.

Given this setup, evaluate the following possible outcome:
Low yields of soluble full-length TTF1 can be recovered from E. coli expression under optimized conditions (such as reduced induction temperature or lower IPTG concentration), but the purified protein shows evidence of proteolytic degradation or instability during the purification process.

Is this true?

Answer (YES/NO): NO